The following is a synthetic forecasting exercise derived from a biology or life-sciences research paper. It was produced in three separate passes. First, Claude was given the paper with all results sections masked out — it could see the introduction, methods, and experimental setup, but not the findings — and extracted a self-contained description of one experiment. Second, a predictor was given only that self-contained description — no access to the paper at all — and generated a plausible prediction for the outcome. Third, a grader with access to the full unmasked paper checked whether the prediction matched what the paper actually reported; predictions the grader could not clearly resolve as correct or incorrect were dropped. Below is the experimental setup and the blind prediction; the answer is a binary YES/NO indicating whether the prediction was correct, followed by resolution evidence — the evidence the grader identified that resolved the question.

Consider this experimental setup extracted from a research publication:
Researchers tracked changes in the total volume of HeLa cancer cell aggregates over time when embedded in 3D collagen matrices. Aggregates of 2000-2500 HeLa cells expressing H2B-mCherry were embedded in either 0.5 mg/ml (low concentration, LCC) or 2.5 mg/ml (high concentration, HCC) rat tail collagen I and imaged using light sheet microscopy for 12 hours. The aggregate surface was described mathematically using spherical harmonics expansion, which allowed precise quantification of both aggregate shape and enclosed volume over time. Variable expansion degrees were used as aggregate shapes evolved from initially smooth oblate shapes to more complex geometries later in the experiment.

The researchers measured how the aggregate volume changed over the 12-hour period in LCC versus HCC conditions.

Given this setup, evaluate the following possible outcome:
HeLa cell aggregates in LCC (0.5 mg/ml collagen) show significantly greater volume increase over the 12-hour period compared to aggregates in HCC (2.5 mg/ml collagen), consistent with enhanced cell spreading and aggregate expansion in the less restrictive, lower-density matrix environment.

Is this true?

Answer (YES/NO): YES